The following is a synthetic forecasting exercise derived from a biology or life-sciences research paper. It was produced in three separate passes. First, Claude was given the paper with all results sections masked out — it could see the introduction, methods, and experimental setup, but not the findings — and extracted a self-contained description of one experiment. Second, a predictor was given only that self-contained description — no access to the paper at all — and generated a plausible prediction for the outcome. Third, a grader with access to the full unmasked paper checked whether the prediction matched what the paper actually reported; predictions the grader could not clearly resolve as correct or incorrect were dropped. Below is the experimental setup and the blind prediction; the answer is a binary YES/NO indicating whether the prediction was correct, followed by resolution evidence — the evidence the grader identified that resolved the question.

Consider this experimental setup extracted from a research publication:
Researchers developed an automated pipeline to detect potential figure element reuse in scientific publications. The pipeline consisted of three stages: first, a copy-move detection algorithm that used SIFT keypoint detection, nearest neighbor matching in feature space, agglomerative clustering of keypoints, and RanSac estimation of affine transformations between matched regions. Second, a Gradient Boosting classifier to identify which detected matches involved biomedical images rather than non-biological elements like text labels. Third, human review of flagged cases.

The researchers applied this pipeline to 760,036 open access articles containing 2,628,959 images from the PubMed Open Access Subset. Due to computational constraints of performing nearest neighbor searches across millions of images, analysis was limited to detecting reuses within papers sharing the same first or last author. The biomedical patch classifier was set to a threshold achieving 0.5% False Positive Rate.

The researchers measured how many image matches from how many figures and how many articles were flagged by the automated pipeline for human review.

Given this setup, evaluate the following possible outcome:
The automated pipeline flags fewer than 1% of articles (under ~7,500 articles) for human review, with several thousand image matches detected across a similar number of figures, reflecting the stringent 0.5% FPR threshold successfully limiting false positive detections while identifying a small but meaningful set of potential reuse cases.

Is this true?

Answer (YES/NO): NO